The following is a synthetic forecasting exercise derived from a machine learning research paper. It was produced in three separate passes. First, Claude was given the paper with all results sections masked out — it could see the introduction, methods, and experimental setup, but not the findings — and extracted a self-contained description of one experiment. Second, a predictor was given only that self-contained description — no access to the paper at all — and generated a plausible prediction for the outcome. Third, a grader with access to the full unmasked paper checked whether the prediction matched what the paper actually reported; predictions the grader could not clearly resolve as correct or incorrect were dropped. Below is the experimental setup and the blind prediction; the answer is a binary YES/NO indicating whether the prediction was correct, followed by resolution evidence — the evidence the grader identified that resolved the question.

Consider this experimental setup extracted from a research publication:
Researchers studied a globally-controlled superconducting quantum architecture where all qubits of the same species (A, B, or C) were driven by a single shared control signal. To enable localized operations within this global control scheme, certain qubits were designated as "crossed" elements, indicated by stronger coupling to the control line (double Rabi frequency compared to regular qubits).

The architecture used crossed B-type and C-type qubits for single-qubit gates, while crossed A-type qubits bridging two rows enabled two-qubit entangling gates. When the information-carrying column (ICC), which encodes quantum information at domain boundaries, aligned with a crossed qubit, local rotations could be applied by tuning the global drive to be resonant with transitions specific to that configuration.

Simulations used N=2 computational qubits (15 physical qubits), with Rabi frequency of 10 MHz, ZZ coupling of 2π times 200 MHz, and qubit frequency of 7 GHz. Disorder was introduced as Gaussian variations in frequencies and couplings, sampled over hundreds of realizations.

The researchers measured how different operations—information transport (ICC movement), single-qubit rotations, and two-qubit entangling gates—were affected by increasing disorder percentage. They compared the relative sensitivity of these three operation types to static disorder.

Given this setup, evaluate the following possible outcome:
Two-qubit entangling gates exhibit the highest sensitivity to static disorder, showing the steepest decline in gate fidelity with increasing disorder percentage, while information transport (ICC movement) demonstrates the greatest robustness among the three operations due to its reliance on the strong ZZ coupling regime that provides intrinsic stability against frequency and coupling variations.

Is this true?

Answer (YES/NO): NO